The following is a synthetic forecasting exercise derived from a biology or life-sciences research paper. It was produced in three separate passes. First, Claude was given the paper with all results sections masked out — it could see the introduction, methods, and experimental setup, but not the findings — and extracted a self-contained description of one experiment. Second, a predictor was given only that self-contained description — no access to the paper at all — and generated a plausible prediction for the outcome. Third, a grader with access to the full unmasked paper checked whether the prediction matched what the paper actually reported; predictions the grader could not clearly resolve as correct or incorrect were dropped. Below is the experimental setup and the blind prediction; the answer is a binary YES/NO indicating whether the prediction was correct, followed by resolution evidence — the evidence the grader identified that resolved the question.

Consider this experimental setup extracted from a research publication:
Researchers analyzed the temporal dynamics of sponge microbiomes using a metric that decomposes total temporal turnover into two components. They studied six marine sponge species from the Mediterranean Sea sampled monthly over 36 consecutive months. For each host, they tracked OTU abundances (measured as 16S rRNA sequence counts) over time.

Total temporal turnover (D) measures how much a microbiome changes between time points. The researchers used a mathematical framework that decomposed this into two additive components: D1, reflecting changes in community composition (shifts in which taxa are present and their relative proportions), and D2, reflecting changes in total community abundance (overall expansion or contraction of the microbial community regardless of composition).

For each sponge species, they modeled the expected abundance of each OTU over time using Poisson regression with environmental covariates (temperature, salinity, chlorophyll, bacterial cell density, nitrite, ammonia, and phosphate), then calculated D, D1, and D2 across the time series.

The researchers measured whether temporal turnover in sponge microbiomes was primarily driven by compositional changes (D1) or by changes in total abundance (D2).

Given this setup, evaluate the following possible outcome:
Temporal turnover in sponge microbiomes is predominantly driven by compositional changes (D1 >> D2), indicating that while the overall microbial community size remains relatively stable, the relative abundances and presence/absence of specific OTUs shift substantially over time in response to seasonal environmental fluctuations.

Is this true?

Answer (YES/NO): NO